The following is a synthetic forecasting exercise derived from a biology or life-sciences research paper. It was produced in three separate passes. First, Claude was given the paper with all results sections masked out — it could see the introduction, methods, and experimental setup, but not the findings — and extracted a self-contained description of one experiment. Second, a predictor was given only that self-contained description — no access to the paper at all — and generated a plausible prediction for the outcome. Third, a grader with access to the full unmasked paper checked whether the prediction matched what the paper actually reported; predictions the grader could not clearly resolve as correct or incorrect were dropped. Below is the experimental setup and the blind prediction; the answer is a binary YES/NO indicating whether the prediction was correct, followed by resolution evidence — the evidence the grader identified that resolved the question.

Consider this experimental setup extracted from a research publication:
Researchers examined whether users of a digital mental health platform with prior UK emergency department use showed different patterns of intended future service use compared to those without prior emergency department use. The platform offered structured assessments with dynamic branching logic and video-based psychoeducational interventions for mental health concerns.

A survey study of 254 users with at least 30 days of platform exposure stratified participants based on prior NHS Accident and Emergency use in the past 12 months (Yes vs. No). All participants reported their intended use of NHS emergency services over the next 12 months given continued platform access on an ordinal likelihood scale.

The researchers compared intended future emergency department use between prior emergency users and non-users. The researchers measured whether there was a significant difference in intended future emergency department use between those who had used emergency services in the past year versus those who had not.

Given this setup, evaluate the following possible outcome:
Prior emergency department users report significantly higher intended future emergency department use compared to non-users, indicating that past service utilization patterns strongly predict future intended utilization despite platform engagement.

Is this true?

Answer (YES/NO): NO